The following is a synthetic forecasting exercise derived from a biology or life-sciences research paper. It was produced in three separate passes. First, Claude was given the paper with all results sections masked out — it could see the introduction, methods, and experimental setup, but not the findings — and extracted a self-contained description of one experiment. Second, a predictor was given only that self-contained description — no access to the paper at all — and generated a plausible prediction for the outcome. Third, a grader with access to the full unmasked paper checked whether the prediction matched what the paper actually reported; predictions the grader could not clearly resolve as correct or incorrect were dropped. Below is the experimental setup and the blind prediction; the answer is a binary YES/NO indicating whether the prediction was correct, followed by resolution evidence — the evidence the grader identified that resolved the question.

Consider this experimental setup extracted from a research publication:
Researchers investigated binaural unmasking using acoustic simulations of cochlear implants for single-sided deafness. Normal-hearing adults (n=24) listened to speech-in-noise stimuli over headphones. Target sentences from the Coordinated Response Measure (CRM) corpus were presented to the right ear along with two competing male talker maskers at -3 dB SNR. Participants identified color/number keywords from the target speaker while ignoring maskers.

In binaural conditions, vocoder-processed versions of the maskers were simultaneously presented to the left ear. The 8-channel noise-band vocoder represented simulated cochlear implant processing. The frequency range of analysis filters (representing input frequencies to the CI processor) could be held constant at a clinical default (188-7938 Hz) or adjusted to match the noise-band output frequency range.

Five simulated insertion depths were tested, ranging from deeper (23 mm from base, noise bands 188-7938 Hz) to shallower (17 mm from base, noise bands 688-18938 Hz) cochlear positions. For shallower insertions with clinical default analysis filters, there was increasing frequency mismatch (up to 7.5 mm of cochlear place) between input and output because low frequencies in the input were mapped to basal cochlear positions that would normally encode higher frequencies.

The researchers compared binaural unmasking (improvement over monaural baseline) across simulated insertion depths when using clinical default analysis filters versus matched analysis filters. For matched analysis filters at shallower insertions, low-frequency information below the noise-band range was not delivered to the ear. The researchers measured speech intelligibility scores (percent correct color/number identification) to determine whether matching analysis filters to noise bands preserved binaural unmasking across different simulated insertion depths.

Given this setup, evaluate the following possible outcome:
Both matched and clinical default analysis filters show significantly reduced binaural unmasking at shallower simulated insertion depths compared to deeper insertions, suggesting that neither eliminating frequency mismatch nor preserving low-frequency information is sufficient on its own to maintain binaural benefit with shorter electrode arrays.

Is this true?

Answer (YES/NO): NO